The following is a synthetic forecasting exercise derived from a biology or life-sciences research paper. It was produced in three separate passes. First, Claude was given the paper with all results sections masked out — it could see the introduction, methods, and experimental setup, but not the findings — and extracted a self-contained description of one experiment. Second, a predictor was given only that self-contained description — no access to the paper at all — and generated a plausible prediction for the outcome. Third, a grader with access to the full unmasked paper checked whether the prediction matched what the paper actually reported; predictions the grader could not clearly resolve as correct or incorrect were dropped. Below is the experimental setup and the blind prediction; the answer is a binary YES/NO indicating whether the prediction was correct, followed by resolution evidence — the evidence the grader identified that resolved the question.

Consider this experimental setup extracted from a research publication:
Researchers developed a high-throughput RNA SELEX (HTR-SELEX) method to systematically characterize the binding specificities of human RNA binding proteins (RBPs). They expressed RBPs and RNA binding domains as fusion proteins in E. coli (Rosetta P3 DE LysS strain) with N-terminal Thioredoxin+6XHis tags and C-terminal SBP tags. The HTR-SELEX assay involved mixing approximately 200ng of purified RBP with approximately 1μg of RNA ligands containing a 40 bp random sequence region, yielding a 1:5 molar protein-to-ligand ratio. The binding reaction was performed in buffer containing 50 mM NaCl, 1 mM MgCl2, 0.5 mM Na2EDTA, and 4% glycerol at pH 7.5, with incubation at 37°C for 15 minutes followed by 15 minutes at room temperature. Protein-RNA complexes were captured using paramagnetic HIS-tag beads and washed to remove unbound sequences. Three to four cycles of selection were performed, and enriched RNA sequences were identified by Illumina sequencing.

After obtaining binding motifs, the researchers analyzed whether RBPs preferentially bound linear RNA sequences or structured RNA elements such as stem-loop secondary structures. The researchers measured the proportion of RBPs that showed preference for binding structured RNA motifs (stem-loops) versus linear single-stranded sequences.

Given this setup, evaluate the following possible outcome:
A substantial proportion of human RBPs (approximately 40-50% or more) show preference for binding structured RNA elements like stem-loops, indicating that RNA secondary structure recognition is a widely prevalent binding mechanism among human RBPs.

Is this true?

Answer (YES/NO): NO